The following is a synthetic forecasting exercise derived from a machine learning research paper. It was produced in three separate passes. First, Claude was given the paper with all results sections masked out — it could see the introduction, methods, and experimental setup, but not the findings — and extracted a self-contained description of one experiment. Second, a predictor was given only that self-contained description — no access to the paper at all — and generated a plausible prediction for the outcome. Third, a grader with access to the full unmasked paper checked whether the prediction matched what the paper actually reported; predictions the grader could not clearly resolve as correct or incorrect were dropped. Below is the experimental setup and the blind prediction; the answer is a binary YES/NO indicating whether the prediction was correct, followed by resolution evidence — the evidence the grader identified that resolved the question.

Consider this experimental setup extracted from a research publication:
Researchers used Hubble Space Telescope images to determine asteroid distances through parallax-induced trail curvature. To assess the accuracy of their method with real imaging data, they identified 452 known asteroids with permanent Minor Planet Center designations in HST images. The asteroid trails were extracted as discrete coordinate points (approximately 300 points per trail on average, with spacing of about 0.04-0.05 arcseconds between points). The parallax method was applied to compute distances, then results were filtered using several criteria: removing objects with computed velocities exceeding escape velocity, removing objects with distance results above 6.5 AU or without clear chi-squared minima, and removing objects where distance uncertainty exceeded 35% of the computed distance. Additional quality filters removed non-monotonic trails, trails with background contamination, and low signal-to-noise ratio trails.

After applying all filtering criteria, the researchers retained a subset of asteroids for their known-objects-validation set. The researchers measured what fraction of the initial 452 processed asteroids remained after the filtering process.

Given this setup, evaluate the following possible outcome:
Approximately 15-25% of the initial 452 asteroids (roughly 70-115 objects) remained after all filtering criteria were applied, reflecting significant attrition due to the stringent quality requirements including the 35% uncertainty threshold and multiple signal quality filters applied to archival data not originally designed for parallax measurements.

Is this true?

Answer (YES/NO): NO